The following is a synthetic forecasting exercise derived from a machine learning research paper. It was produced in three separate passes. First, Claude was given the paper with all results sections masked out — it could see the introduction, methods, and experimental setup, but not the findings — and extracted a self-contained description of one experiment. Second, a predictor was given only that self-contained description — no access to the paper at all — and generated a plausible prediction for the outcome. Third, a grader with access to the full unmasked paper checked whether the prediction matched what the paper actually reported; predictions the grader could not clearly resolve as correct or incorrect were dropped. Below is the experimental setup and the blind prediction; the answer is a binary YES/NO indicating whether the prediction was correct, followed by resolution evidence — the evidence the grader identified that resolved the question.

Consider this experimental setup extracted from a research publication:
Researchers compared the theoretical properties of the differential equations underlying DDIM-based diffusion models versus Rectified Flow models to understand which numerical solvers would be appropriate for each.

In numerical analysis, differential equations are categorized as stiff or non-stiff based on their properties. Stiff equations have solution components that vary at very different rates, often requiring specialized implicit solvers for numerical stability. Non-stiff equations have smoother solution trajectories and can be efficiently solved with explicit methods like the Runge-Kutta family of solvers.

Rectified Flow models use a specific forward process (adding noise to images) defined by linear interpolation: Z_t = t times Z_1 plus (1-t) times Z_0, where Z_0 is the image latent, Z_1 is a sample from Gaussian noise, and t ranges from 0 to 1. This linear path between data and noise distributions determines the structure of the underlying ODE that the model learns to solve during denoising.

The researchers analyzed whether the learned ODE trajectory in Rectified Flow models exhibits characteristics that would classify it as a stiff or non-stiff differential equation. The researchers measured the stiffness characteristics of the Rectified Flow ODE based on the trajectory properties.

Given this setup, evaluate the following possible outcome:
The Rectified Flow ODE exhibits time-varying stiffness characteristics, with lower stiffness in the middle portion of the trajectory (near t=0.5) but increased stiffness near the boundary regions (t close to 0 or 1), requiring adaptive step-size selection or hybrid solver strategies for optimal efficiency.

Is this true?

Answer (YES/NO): NO